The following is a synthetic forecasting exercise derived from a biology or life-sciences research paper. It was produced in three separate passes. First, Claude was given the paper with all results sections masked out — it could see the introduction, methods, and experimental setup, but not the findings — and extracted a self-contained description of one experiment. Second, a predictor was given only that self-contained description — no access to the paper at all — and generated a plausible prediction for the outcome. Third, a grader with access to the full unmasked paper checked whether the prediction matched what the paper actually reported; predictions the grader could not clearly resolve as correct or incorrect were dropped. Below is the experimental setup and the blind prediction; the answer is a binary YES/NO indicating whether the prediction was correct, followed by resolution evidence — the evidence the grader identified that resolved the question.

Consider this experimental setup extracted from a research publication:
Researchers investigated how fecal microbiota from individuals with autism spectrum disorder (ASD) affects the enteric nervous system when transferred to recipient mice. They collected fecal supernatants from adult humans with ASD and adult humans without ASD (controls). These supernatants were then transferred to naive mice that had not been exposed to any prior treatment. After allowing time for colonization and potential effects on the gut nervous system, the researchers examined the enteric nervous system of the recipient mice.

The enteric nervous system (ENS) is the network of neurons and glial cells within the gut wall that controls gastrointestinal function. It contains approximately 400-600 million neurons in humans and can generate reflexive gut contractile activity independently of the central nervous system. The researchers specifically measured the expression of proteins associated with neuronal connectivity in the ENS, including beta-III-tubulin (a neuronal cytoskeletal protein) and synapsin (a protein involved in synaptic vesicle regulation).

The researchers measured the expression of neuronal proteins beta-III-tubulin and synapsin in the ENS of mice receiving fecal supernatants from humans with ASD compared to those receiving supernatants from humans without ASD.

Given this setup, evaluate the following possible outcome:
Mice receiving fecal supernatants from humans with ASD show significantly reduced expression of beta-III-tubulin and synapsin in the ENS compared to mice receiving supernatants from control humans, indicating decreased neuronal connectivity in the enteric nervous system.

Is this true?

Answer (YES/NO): YES